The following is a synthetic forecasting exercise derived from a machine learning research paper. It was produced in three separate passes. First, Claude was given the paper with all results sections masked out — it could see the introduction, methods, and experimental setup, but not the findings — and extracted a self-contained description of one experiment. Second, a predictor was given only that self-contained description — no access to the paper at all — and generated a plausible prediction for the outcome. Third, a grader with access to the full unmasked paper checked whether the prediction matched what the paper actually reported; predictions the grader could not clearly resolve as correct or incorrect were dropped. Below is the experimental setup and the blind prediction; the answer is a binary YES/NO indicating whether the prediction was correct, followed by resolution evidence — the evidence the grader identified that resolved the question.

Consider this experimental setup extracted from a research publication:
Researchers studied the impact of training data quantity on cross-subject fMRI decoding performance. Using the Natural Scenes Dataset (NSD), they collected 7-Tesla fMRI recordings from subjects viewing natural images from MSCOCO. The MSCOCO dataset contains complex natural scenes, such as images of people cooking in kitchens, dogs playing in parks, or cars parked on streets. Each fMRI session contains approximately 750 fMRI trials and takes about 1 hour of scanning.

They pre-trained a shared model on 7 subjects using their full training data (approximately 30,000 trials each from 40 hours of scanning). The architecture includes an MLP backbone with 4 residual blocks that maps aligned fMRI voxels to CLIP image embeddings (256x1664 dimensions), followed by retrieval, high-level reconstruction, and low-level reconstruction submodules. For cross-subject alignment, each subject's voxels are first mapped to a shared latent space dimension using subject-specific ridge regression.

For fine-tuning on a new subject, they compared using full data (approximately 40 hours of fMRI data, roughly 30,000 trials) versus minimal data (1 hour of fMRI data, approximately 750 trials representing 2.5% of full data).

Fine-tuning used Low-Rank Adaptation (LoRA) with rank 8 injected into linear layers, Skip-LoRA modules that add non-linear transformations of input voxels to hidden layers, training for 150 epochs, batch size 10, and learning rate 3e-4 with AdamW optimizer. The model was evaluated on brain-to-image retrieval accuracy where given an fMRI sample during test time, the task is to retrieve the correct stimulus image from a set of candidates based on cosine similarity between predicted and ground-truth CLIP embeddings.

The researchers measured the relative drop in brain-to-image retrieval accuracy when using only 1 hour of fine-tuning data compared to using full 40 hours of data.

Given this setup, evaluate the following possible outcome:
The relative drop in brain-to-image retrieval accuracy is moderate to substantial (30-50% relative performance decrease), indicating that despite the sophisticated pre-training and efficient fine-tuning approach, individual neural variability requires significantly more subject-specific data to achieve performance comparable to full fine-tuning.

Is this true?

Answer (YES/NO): NO